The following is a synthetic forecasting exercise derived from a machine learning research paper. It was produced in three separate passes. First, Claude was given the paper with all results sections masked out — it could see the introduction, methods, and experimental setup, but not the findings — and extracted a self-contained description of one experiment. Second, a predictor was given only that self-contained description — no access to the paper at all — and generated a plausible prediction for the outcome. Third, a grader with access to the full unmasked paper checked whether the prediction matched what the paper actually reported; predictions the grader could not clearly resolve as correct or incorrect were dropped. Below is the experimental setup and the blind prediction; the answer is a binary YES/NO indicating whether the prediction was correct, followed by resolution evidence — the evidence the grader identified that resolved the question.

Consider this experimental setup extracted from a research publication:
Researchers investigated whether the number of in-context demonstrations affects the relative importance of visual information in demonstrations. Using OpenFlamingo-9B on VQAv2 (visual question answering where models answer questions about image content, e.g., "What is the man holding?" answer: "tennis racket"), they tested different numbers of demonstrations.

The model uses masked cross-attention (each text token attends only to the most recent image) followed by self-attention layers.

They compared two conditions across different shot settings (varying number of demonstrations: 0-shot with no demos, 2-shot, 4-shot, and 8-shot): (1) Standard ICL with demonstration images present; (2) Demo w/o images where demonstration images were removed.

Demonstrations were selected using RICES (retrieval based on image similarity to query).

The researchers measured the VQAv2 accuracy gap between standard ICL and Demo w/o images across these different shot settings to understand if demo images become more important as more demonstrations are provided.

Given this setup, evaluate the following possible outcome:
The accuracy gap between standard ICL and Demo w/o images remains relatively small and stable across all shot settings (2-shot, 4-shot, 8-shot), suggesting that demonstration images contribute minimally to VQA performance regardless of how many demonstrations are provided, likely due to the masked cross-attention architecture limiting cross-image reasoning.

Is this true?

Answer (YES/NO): YES